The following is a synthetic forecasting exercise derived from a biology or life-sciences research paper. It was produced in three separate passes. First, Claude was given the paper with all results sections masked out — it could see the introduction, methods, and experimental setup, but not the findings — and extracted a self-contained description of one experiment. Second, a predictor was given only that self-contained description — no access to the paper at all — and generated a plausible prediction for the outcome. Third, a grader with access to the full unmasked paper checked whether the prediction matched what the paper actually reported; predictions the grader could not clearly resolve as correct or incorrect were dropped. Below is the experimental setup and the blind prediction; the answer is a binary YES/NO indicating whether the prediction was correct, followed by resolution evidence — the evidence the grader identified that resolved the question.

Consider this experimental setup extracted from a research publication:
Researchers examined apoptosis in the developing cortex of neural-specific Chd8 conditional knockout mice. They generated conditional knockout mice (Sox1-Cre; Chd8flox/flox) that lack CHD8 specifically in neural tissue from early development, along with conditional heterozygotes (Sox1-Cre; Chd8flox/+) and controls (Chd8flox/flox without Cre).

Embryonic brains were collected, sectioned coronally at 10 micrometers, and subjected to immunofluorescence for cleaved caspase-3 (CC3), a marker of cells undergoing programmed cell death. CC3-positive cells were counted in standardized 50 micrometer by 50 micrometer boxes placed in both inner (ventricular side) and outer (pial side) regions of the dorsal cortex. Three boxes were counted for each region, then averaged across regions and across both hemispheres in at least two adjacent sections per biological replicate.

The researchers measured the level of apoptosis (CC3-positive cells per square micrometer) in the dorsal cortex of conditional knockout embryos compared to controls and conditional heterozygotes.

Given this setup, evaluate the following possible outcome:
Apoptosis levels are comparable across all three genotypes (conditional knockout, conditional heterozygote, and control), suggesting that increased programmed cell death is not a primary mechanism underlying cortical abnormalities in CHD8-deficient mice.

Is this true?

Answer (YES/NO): NO